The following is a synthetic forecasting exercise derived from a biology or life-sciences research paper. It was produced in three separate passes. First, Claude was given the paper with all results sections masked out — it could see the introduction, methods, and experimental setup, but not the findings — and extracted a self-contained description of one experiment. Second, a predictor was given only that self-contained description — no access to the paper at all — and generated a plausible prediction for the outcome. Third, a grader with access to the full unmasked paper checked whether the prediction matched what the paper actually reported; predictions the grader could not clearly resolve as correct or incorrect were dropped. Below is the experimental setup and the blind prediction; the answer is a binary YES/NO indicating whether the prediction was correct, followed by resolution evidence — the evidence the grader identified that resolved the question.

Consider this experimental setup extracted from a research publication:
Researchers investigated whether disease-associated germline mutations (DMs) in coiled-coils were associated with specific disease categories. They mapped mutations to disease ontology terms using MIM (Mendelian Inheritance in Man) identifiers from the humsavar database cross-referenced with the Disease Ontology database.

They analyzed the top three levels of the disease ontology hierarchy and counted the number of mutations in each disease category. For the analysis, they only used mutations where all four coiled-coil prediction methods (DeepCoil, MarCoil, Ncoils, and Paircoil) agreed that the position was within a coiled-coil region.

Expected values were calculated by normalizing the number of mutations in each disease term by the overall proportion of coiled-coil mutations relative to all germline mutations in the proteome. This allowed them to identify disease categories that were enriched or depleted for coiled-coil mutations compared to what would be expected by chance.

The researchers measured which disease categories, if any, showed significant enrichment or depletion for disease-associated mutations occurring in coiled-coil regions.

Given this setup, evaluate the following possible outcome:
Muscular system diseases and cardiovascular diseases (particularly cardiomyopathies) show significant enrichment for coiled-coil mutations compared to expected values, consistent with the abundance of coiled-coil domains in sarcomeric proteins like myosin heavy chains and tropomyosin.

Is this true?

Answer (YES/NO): NO